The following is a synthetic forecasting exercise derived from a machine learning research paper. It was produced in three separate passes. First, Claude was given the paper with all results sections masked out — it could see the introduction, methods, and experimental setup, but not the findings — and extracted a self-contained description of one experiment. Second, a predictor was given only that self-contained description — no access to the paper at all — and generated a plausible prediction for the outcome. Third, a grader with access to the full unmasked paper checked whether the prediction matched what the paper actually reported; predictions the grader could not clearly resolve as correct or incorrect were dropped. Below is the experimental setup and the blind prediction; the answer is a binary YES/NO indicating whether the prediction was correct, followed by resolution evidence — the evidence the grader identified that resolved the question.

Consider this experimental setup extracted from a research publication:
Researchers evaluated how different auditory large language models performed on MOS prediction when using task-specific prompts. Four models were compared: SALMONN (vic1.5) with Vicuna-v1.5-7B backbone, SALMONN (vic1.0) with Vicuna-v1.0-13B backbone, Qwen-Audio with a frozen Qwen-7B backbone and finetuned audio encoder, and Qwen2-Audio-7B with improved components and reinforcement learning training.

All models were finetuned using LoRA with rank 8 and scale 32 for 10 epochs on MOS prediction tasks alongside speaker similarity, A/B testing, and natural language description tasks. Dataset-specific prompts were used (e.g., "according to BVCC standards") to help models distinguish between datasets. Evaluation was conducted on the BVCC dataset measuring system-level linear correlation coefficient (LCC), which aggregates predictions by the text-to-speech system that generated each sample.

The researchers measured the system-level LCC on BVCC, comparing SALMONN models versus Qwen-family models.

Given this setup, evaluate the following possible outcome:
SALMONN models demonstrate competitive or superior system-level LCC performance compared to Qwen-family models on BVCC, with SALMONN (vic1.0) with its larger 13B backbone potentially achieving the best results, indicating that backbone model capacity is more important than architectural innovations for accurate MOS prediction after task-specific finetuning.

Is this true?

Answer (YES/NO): NO